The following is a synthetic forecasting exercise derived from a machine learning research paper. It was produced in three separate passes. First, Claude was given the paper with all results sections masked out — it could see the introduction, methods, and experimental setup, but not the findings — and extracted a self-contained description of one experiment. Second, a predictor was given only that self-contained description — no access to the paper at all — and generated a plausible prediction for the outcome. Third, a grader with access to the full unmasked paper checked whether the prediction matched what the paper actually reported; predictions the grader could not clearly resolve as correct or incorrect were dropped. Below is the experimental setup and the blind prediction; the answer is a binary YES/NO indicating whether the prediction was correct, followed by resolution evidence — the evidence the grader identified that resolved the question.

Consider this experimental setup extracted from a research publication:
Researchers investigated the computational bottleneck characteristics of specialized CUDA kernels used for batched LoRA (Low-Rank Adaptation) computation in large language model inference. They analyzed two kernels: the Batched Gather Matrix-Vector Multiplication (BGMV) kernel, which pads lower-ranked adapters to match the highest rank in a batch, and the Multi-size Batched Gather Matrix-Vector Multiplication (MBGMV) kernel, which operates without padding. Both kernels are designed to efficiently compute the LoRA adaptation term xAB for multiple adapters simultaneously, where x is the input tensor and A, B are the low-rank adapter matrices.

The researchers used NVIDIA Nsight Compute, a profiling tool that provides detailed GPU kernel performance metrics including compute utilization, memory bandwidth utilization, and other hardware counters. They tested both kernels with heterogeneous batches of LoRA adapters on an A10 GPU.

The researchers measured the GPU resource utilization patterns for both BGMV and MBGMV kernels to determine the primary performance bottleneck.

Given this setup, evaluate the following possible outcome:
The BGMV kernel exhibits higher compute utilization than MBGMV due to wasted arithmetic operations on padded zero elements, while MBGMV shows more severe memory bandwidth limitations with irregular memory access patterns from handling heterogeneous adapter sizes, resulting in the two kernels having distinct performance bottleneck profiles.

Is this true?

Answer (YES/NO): NO